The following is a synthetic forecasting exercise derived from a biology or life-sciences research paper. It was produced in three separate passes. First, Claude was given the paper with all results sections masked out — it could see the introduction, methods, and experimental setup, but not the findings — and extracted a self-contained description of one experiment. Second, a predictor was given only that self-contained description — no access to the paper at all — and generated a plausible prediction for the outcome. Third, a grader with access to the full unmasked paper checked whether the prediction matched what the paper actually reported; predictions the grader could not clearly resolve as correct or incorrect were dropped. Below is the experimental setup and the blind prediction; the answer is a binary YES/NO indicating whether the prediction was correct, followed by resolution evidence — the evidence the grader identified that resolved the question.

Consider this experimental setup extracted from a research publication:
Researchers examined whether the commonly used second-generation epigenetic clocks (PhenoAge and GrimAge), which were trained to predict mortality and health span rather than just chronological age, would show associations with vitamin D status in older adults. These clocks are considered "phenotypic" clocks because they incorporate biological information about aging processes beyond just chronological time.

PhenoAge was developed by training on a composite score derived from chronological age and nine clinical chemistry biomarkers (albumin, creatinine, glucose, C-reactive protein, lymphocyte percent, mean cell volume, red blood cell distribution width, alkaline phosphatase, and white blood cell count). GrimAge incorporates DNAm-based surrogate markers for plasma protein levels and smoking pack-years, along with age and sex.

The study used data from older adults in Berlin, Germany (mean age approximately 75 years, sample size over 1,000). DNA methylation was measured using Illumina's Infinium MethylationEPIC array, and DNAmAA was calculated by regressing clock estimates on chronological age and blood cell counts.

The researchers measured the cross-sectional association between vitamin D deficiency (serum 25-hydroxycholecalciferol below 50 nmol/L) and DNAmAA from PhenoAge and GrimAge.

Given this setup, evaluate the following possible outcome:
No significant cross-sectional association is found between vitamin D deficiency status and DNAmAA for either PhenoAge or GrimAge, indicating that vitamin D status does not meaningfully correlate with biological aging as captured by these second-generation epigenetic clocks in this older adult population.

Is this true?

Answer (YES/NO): NO